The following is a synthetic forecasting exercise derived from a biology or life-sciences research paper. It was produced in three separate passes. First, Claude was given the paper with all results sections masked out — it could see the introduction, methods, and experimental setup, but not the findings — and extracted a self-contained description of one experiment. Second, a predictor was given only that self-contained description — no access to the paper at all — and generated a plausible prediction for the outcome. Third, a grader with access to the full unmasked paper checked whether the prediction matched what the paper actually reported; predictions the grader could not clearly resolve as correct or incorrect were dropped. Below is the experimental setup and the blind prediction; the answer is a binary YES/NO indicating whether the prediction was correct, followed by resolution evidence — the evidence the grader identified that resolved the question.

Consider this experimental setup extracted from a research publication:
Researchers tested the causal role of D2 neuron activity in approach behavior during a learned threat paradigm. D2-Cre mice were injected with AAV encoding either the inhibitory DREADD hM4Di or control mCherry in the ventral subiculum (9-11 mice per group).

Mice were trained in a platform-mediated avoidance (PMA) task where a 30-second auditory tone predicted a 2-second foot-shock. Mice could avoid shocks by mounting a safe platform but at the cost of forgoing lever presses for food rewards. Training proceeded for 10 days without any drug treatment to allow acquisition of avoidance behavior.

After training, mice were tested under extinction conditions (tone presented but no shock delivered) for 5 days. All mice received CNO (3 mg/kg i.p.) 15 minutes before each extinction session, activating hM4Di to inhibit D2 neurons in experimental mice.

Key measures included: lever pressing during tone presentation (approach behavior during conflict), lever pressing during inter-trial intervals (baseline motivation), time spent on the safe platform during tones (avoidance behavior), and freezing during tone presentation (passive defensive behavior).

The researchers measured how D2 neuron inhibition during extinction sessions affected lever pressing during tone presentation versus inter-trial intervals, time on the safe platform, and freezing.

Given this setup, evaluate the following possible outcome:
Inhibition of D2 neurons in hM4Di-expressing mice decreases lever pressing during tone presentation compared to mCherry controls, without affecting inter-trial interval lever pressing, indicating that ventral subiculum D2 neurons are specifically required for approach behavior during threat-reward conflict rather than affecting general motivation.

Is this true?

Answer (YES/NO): YES